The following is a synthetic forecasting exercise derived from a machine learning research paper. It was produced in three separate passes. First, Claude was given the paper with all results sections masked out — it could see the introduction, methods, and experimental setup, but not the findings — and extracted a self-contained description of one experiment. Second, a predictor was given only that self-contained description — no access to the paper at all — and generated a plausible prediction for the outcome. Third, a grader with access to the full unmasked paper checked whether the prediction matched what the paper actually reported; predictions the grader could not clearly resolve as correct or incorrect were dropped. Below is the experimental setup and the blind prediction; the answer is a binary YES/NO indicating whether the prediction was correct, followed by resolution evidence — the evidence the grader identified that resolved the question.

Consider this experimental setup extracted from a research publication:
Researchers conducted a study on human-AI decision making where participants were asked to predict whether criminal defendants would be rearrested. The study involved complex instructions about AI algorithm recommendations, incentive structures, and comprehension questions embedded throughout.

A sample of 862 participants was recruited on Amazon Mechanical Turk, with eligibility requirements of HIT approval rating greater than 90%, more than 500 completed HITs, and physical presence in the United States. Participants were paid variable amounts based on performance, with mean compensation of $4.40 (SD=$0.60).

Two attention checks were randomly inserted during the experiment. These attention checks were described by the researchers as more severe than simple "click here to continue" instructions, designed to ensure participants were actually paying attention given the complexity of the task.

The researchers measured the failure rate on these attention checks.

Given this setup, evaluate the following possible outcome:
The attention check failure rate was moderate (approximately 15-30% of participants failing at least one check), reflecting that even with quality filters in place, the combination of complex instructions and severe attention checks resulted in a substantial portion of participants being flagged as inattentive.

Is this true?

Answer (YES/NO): NO